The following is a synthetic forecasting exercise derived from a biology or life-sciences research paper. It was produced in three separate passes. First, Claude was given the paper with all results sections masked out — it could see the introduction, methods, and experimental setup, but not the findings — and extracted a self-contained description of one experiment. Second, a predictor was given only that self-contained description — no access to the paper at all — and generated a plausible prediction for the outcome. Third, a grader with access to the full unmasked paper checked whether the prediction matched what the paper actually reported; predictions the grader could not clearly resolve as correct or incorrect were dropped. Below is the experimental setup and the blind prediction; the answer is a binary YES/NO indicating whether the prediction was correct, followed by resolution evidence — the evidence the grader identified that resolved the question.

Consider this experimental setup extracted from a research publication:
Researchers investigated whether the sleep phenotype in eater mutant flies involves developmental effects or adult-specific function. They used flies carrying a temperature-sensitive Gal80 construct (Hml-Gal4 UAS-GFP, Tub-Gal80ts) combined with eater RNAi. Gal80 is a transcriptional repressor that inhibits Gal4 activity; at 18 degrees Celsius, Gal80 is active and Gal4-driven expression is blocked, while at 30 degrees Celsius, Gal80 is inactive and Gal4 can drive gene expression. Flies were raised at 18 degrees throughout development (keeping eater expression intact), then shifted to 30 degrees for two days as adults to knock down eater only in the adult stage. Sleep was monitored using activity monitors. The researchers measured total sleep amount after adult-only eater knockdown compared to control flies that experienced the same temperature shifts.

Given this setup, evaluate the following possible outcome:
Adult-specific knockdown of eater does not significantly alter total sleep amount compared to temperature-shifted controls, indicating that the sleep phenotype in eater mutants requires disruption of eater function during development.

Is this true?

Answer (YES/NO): NO